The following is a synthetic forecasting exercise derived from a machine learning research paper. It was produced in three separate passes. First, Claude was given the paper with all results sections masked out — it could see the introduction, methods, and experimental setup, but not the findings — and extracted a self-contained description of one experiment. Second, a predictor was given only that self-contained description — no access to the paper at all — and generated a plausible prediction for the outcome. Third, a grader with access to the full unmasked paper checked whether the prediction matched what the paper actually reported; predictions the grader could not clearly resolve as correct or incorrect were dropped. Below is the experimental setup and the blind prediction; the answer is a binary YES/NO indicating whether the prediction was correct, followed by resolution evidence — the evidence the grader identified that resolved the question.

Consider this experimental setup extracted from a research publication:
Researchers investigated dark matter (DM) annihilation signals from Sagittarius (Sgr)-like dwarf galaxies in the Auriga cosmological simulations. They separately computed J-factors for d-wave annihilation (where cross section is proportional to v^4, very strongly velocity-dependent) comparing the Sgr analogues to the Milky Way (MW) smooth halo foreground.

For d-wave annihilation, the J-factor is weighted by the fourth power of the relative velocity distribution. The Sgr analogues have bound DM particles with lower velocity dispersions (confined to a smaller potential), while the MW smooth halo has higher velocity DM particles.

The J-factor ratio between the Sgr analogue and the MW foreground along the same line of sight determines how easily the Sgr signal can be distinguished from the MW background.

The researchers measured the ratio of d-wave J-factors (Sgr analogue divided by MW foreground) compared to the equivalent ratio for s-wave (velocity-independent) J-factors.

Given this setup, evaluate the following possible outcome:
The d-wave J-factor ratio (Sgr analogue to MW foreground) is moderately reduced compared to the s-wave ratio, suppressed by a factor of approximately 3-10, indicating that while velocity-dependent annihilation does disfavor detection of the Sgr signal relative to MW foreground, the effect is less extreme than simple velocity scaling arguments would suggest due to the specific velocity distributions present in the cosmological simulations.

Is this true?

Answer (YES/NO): NO